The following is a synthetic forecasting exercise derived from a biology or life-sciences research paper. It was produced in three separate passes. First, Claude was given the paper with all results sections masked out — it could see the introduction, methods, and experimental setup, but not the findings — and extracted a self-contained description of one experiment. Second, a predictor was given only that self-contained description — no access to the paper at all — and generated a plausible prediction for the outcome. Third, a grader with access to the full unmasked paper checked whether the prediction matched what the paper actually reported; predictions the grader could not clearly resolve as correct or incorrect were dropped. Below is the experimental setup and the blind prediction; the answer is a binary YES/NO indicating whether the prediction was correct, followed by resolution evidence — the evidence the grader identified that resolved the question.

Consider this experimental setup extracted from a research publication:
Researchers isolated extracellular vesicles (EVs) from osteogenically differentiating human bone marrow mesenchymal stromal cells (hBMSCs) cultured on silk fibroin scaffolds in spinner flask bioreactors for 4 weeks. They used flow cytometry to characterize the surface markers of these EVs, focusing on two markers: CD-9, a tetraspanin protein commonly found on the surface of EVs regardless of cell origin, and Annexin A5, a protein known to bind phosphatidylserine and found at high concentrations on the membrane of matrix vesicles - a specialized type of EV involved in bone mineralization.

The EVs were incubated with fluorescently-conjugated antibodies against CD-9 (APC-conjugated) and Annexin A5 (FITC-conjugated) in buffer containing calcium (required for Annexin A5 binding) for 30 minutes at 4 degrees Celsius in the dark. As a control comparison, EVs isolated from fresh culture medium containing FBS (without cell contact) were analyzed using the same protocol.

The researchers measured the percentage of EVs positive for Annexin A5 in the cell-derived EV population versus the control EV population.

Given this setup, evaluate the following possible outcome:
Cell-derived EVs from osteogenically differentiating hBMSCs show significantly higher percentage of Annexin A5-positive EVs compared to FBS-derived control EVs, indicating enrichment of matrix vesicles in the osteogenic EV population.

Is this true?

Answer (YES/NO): YES